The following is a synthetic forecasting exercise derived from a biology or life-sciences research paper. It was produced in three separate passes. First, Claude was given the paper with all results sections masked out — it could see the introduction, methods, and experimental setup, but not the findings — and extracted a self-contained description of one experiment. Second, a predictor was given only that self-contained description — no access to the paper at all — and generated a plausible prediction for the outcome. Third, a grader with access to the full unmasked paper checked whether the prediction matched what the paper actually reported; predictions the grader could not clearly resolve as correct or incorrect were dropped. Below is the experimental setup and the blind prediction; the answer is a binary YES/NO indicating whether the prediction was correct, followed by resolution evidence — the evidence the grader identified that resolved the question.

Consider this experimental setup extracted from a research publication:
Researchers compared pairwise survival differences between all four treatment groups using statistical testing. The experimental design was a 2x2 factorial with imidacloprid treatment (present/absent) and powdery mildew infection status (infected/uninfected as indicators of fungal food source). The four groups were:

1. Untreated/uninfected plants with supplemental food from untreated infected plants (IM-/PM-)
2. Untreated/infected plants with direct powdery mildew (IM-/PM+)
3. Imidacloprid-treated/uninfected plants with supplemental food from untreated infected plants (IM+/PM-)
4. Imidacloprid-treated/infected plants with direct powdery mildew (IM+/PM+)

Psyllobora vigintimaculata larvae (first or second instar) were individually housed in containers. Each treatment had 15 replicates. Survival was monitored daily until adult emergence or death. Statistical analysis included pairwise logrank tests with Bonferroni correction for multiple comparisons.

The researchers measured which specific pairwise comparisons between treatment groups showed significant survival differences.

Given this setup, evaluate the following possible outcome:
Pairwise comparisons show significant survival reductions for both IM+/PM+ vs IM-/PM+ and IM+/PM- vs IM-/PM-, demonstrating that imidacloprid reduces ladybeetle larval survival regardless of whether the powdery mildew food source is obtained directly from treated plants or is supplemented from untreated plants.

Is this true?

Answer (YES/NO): NO